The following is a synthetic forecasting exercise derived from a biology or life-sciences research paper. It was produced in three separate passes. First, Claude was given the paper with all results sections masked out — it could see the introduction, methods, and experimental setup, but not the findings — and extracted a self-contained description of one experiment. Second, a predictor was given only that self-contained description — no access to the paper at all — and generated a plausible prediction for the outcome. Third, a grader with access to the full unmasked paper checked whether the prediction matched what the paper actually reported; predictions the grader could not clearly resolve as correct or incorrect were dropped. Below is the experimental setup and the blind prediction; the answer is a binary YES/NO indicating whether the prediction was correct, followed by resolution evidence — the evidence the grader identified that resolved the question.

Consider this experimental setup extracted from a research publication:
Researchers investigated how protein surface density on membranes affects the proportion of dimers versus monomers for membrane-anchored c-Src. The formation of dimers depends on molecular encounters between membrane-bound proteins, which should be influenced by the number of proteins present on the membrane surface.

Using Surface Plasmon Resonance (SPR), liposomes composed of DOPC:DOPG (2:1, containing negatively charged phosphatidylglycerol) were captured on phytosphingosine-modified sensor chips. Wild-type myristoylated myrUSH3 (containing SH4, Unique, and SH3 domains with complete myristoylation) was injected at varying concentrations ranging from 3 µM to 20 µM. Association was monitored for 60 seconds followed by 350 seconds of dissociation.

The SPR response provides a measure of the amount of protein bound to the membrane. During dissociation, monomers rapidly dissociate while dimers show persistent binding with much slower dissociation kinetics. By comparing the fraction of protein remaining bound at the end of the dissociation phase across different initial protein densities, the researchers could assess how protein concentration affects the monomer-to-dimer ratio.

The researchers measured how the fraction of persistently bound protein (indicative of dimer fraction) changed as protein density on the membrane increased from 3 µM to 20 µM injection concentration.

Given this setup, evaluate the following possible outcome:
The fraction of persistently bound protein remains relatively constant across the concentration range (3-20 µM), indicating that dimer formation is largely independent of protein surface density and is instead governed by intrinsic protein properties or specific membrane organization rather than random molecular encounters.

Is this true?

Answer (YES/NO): NO